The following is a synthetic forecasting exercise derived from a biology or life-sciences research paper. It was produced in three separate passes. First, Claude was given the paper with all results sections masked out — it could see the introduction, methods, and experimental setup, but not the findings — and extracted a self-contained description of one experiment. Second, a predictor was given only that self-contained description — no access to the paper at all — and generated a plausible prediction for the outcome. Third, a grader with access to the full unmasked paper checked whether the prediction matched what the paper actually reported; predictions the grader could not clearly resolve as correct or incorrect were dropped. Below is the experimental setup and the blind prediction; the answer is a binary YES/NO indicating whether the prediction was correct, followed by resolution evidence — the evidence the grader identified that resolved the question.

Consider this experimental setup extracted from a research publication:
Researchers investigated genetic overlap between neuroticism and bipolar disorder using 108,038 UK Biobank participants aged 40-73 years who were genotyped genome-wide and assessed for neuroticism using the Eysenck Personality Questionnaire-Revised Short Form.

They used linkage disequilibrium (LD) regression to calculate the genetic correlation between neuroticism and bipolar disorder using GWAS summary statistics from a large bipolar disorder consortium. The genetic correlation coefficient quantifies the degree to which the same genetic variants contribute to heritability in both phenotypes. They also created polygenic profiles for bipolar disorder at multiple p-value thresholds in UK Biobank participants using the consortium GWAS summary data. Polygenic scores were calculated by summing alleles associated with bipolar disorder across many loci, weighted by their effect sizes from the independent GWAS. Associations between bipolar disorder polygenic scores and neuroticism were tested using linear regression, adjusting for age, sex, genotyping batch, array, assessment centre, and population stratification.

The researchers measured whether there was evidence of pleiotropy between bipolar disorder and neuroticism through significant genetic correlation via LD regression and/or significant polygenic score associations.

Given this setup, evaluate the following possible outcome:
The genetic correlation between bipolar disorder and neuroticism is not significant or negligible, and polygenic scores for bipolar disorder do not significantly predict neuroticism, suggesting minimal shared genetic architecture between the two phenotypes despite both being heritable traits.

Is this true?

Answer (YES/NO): NO